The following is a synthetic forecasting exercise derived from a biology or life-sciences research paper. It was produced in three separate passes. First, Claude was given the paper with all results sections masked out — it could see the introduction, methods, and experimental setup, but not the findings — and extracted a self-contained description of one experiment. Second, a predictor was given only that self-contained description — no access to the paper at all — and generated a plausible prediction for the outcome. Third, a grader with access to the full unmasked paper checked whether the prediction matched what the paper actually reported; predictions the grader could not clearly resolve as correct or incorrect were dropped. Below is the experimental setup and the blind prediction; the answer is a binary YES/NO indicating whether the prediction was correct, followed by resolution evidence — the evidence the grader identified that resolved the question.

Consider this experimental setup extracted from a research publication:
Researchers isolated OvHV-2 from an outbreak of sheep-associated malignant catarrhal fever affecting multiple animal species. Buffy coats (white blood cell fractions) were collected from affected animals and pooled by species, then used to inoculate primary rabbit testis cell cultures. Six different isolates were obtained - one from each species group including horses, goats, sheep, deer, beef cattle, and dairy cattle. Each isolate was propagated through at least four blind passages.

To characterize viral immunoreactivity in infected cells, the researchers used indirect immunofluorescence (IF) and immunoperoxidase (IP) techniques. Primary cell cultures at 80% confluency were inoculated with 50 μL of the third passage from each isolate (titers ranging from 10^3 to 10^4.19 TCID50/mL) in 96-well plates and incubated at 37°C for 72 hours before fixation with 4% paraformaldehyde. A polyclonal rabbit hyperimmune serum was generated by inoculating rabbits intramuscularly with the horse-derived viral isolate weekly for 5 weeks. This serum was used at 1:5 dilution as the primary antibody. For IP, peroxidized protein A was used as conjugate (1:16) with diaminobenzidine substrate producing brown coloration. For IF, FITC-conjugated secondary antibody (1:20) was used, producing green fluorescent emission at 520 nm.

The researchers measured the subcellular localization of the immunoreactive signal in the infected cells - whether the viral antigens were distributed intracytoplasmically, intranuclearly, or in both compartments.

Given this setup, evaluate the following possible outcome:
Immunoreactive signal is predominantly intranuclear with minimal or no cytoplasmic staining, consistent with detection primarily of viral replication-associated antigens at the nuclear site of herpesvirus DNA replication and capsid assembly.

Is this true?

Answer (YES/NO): NO